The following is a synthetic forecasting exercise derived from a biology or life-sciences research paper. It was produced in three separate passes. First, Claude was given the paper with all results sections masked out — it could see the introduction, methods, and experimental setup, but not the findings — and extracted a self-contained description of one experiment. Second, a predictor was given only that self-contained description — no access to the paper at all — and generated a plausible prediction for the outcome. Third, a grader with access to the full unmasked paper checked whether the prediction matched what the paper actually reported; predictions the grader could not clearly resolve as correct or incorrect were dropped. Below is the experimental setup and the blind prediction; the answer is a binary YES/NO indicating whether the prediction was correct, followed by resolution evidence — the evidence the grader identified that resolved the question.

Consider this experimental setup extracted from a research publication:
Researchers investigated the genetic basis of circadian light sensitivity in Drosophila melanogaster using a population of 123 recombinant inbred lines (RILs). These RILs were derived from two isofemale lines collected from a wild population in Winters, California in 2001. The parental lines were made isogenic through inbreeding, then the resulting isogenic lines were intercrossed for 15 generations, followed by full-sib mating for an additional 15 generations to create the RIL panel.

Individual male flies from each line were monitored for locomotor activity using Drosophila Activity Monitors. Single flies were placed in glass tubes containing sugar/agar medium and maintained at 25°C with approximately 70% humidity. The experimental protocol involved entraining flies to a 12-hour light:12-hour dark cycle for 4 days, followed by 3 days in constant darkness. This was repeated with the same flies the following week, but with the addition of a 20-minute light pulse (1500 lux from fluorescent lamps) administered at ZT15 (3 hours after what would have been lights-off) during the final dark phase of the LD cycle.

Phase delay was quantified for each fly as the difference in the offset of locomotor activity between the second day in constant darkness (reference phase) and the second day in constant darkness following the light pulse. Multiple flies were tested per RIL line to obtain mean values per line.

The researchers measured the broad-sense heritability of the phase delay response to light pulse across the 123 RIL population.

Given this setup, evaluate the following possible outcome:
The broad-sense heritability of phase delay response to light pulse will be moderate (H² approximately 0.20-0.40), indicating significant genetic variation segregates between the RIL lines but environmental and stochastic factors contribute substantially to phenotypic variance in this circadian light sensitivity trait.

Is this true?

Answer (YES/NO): YES